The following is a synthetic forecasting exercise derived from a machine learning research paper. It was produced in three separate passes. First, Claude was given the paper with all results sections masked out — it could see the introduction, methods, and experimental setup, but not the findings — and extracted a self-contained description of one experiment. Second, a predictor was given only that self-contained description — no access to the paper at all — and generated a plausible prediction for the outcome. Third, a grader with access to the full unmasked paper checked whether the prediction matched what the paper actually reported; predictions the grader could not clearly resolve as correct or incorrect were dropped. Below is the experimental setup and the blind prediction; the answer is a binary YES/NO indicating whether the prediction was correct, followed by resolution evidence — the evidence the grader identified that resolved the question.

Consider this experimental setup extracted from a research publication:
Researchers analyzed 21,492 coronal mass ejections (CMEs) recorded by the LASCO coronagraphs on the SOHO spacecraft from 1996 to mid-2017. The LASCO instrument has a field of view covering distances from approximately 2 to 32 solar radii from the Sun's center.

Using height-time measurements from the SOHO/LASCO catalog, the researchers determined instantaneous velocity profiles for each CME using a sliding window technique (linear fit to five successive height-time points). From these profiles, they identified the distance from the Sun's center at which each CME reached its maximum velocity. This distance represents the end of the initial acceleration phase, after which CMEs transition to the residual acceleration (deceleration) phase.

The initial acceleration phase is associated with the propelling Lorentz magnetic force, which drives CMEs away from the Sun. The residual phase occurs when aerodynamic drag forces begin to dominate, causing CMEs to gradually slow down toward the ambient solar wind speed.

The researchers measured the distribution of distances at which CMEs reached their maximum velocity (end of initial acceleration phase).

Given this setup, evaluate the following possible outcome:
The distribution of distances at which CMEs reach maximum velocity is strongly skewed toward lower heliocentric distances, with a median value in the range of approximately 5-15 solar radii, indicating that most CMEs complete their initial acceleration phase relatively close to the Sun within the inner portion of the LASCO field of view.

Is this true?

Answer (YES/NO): YES